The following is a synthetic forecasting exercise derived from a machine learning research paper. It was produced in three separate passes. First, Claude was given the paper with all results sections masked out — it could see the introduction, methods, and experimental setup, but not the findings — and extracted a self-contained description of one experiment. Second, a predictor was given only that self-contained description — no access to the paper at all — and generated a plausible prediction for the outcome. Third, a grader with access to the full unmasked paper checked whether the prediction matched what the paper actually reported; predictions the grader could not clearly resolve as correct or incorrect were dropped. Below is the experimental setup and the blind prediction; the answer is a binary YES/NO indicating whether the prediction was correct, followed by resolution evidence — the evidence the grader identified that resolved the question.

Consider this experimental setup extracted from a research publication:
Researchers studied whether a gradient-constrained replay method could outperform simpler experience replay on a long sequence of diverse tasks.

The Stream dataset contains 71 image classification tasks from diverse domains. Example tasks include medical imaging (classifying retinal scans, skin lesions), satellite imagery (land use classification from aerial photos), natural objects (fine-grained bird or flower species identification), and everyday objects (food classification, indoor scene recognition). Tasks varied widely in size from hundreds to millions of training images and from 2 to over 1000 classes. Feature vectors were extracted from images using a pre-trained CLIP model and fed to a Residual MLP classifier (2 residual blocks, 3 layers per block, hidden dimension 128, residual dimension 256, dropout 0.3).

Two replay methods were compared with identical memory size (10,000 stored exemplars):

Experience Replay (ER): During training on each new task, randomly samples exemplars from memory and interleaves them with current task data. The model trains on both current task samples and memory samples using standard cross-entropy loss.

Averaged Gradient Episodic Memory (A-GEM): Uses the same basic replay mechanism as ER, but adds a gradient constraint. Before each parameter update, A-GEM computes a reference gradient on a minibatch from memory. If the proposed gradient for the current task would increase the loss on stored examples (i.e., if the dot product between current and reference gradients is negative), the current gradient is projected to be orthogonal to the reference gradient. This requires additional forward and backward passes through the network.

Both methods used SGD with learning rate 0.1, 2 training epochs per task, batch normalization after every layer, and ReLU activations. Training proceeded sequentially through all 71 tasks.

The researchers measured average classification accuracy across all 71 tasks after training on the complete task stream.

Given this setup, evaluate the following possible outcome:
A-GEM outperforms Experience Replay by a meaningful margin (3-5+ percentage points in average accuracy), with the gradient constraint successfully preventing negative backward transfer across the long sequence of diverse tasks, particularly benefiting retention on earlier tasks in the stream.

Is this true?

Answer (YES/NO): NO